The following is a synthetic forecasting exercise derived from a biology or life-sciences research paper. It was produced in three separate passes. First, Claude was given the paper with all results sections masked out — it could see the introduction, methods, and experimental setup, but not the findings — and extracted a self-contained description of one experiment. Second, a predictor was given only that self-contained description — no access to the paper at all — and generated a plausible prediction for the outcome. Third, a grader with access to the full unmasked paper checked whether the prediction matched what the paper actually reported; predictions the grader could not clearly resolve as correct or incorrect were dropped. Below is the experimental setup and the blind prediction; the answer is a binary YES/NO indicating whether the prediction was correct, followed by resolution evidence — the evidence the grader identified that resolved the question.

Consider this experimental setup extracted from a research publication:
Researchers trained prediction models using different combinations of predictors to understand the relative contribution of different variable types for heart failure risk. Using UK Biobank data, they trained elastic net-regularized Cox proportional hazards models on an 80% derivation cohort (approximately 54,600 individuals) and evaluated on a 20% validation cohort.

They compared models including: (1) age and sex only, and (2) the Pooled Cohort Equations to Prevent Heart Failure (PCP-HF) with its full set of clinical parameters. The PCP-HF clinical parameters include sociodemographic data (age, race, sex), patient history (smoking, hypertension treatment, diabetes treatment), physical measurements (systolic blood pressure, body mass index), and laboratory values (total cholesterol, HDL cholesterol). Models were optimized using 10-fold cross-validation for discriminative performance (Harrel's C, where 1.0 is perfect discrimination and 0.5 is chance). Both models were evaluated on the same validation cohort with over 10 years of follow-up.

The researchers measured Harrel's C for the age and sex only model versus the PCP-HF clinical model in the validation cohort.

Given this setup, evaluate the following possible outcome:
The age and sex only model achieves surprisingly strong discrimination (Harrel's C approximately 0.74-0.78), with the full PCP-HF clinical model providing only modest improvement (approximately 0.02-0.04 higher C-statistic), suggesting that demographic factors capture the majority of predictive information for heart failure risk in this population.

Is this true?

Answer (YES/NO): NO